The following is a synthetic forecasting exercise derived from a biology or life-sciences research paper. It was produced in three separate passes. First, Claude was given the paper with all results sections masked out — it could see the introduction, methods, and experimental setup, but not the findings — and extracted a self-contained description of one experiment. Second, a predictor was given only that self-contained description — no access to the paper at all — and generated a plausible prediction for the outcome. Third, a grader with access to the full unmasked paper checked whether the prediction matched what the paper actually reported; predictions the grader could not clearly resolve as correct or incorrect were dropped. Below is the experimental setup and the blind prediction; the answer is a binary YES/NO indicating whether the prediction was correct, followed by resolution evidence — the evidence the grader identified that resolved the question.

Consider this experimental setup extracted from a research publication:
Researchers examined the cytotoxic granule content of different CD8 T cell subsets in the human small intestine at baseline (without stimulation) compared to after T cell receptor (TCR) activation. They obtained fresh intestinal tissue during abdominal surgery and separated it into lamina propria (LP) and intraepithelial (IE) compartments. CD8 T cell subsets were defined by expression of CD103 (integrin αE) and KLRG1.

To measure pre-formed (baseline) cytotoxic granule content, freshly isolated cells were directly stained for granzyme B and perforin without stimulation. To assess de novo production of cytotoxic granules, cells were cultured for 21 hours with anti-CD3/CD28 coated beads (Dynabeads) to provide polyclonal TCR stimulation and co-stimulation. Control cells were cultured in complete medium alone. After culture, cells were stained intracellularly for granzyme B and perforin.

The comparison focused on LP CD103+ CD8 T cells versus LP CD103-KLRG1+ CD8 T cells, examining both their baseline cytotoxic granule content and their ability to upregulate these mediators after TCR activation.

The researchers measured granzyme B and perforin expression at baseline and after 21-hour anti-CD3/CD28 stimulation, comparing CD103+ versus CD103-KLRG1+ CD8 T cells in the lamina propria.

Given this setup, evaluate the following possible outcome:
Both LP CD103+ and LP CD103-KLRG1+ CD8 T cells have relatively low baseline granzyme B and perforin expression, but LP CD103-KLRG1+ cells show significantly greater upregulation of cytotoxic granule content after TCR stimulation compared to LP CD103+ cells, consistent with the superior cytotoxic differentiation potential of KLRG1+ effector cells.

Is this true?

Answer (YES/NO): NO